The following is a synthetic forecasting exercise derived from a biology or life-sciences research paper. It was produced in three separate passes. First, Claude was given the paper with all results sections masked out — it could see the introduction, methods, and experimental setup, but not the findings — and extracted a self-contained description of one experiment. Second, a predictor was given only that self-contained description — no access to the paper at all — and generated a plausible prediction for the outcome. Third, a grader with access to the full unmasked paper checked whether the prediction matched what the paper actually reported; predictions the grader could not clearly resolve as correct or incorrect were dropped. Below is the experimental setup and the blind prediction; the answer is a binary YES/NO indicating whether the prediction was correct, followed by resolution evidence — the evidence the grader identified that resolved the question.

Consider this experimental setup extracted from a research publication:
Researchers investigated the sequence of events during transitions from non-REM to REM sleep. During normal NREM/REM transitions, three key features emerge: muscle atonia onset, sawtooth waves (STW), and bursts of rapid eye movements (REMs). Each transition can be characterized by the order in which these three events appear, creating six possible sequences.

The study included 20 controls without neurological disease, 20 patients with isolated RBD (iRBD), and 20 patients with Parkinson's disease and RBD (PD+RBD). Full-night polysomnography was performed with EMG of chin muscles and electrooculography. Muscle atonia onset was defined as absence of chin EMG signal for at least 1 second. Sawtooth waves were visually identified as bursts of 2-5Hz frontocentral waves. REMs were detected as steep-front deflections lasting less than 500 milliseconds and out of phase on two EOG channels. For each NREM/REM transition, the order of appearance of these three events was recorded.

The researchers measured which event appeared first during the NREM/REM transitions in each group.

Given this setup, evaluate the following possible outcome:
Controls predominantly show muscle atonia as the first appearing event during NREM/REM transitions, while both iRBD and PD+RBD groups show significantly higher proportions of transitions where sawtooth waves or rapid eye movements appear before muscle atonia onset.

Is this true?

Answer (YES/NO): NO